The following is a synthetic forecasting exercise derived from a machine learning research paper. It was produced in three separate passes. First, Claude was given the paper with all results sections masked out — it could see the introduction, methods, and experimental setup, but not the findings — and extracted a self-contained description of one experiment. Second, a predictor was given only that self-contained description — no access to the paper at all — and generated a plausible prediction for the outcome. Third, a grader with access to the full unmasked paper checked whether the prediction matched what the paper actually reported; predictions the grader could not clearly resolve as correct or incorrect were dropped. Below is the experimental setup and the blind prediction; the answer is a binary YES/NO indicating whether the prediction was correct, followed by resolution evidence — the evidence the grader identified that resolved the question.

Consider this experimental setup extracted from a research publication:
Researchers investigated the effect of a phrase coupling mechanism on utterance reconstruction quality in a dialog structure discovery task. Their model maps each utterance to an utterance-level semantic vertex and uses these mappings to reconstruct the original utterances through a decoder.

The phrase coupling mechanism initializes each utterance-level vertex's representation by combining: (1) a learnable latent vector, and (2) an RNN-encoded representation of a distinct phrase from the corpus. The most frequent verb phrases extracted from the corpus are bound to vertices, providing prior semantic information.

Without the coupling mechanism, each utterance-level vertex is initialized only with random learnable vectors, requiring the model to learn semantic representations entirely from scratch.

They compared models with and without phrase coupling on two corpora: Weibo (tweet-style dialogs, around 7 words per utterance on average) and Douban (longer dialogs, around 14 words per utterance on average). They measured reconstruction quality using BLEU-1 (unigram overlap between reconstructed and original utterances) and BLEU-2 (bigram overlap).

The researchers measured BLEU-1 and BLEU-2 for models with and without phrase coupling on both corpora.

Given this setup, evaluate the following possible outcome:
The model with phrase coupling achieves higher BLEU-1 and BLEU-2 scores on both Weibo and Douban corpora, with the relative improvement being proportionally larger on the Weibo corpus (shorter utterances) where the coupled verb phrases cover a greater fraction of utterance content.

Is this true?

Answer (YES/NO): NO